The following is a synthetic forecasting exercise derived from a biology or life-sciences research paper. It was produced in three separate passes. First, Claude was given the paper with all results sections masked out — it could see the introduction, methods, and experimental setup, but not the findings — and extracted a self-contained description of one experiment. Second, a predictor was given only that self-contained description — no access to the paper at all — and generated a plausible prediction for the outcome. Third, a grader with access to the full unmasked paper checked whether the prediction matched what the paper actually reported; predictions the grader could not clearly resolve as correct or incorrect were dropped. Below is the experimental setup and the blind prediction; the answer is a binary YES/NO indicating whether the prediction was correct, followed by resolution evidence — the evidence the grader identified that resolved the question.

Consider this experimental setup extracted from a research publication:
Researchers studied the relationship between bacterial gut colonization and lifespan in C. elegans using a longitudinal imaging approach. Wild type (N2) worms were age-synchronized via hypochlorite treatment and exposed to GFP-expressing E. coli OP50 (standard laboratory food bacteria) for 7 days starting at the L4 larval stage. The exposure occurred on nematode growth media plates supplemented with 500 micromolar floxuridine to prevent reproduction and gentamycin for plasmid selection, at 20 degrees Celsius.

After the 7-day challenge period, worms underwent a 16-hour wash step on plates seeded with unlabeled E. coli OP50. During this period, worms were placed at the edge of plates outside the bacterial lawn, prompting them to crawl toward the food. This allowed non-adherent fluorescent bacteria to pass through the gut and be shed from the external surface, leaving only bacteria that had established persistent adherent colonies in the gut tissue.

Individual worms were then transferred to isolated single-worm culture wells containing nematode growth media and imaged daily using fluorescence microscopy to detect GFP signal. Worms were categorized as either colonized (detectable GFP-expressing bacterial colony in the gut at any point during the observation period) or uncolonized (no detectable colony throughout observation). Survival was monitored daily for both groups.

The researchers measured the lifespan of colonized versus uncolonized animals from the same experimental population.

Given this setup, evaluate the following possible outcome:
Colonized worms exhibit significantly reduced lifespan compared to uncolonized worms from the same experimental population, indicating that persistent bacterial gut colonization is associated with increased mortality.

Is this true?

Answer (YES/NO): YES